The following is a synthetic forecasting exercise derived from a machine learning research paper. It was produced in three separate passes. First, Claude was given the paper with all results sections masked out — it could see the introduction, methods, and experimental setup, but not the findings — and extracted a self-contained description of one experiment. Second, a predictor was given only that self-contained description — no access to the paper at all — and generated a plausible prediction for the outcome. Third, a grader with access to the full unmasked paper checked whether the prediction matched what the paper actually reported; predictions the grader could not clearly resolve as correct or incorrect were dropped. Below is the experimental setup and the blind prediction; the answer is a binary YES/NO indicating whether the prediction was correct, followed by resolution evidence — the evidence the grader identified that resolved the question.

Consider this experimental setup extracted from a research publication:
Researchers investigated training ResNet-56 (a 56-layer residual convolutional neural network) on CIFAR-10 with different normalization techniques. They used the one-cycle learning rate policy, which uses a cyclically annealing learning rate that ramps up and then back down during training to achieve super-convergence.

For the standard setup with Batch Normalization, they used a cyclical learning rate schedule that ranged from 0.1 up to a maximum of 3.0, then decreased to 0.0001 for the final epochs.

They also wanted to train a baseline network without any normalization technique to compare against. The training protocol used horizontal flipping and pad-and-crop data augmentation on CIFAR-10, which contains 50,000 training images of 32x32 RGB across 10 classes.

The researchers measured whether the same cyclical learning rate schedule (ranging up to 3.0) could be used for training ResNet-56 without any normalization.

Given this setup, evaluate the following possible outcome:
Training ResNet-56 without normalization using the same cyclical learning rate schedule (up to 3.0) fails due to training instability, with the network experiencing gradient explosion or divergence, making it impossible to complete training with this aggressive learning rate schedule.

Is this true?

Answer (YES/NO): YES